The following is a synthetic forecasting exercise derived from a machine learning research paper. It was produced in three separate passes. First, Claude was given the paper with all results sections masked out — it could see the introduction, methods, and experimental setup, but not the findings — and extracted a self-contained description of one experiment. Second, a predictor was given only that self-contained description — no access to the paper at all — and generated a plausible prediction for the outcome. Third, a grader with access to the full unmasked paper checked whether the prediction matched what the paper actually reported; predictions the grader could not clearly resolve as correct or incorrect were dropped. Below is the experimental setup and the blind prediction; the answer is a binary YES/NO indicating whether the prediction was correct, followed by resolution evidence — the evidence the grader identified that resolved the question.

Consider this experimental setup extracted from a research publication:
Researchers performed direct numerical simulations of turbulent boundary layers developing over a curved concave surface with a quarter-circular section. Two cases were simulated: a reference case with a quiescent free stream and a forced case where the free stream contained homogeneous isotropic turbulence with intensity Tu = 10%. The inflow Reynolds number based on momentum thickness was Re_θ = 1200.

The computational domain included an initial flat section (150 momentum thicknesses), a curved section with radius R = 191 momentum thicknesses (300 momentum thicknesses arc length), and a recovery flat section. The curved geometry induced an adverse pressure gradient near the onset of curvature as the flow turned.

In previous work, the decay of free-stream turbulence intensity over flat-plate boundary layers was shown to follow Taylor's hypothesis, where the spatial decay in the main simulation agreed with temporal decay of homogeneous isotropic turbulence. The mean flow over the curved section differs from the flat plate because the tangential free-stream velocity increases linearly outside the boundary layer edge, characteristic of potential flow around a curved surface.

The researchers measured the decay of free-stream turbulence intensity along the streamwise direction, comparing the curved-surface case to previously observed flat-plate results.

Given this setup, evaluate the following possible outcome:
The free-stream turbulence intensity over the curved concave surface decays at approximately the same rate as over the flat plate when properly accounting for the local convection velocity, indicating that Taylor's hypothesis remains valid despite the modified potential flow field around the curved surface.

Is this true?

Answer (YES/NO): NO